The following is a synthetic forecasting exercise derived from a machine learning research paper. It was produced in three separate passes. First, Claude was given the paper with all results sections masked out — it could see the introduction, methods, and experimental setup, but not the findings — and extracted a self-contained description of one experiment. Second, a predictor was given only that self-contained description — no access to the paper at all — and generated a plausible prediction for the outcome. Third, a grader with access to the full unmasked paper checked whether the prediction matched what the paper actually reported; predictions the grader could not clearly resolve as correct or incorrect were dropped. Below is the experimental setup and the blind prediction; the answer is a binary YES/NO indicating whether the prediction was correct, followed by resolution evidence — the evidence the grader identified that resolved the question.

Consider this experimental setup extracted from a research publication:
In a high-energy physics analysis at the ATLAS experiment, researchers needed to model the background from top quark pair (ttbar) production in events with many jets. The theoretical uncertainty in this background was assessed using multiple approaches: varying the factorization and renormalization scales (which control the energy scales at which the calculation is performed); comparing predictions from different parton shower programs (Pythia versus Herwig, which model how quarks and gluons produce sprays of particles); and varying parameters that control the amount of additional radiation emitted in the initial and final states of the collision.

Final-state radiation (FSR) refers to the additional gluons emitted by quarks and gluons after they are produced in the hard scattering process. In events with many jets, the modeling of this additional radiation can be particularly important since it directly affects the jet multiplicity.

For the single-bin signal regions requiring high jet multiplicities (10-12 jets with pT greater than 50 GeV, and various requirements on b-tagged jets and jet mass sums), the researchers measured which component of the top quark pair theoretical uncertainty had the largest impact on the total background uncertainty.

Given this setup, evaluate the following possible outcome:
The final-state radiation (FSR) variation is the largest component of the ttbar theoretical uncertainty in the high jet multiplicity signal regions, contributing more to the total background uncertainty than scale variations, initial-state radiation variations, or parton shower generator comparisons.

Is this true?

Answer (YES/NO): YES